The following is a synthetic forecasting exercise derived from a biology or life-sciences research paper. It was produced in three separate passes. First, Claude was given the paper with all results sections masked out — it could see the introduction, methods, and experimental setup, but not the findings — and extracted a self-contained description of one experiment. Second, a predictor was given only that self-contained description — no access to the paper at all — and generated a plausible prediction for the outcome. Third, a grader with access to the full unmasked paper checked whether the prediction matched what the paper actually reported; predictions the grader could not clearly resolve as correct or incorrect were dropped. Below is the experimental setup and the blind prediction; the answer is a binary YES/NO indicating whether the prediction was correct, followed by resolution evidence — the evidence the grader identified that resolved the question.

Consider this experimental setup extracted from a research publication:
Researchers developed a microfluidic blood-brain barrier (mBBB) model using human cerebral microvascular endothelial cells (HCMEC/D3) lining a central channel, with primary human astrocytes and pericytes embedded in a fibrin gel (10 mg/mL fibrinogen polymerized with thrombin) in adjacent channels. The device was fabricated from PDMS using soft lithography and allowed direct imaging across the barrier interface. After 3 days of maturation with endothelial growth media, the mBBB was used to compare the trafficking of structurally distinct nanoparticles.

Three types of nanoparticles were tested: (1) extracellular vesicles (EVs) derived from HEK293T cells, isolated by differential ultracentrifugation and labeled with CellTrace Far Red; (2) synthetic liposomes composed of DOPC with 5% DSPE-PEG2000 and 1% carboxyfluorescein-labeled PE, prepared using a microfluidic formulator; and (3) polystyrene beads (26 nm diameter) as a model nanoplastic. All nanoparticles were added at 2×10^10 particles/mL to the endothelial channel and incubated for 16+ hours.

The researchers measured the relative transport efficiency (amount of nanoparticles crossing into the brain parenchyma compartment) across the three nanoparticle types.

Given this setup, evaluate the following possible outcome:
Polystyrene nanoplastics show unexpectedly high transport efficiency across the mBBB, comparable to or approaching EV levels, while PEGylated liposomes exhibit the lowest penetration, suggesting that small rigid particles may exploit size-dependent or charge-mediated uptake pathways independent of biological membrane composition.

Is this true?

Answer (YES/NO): NO